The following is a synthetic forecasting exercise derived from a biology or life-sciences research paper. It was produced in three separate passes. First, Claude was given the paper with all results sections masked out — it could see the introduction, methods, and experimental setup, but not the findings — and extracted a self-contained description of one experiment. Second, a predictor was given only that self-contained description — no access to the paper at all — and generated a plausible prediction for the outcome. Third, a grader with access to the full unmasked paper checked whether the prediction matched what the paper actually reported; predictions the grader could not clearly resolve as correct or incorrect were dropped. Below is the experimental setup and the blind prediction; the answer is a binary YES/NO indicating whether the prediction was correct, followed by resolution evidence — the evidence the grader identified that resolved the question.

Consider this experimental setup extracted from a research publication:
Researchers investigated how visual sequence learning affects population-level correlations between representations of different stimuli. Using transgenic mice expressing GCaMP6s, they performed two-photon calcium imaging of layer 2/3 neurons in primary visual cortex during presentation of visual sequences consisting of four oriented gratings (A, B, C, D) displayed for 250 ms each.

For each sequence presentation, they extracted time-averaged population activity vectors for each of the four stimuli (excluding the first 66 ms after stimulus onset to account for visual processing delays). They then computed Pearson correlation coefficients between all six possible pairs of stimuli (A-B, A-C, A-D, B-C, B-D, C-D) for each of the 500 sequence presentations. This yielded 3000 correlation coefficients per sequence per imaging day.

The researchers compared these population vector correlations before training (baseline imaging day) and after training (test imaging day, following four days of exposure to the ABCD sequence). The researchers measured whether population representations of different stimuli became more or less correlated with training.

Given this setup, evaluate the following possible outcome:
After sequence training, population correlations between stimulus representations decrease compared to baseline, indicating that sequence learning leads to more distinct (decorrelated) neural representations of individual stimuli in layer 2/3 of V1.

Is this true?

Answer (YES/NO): YES